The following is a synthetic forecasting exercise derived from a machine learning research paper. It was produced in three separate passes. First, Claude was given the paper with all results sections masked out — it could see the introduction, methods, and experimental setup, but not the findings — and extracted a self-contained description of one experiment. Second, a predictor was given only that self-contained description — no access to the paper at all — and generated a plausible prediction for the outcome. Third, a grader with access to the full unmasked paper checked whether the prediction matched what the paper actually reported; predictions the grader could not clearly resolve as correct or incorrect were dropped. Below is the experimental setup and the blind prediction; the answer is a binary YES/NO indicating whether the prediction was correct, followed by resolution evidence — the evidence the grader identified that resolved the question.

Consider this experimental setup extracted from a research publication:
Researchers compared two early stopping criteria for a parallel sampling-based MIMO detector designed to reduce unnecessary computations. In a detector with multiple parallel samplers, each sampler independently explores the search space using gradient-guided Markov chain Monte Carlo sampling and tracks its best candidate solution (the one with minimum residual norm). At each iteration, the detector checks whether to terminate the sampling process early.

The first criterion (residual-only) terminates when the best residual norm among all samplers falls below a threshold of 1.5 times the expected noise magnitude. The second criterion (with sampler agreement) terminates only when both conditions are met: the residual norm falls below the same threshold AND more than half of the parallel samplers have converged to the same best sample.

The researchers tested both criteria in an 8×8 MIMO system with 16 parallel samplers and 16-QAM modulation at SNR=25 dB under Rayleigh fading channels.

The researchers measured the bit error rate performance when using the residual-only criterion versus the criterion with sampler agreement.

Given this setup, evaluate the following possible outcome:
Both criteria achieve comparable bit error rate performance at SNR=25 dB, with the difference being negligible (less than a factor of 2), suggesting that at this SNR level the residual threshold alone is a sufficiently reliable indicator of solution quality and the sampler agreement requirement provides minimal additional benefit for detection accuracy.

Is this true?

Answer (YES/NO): NO